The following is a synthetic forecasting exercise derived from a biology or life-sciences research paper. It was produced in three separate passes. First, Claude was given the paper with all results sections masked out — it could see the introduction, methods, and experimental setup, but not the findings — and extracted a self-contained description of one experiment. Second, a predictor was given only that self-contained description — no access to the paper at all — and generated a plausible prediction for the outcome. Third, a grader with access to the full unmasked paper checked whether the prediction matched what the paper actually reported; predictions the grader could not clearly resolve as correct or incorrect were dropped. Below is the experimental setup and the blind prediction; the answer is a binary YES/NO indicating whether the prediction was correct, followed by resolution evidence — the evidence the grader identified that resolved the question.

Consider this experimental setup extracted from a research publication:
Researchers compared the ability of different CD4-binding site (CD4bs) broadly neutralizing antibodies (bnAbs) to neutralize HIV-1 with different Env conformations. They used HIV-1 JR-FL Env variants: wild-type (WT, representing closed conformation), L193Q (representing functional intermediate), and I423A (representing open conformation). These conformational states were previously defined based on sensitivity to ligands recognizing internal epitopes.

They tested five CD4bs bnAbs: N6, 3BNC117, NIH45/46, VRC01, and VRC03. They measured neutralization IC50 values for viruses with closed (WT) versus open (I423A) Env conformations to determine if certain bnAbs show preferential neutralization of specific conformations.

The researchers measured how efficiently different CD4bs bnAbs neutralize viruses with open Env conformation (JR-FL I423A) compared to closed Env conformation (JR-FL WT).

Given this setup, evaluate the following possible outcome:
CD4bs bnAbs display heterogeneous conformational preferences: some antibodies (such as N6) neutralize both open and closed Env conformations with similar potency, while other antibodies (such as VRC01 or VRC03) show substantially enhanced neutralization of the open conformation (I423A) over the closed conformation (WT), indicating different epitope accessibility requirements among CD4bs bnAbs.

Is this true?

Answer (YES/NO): NO